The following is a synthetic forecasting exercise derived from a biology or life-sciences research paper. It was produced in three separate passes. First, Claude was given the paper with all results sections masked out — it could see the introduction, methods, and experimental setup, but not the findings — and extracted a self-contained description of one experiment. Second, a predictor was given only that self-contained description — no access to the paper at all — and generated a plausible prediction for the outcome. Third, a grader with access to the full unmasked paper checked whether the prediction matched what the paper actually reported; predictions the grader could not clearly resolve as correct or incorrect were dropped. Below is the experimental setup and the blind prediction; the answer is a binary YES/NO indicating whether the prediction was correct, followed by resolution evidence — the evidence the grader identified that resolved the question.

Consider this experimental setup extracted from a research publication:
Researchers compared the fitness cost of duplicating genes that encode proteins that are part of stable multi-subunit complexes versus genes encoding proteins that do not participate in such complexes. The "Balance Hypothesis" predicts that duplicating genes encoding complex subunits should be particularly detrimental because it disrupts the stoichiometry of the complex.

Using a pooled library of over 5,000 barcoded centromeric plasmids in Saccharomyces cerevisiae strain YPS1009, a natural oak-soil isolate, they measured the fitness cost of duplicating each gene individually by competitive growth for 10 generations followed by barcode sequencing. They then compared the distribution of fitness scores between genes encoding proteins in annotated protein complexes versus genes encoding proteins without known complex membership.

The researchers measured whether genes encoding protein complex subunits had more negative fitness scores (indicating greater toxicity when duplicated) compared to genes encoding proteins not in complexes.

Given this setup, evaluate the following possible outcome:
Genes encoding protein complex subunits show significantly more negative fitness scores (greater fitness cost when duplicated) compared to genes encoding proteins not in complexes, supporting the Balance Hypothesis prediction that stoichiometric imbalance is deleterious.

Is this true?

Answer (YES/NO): NO